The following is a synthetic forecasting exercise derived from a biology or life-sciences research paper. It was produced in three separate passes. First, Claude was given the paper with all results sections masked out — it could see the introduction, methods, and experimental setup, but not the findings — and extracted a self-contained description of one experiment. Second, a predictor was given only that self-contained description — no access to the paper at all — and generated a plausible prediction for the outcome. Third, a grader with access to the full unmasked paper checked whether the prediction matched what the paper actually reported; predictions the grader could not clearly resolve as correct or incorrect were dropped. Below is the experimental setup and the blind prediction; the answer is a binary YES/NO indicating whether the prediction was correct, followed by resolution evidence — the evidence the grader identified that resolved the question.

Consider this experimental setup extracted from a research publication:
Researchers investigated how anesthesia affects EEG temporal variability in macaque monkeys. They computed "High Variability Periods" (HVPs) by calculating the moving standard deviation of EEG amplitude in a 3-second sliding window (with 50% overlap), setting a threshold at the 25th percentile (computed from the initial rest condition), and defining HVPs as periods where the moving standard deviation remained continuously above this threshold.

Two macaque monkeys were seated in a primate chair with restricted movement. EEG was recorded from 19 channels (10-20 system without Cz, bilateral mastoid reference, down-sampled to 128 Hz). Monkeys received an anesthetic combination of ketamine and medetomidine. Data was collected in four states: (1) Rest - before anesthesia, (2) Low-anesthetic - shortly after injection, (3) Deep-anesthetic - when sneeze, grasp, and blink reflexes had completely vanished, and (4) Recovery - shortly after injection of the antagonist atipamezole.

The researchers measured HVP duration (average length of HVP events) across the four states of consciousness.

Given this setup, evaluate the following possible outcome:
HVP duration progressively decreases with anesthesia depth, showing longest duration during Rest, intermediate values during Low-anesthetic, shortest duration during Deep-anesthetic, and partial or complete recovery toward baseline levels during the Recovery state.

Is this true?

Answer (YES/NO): NO